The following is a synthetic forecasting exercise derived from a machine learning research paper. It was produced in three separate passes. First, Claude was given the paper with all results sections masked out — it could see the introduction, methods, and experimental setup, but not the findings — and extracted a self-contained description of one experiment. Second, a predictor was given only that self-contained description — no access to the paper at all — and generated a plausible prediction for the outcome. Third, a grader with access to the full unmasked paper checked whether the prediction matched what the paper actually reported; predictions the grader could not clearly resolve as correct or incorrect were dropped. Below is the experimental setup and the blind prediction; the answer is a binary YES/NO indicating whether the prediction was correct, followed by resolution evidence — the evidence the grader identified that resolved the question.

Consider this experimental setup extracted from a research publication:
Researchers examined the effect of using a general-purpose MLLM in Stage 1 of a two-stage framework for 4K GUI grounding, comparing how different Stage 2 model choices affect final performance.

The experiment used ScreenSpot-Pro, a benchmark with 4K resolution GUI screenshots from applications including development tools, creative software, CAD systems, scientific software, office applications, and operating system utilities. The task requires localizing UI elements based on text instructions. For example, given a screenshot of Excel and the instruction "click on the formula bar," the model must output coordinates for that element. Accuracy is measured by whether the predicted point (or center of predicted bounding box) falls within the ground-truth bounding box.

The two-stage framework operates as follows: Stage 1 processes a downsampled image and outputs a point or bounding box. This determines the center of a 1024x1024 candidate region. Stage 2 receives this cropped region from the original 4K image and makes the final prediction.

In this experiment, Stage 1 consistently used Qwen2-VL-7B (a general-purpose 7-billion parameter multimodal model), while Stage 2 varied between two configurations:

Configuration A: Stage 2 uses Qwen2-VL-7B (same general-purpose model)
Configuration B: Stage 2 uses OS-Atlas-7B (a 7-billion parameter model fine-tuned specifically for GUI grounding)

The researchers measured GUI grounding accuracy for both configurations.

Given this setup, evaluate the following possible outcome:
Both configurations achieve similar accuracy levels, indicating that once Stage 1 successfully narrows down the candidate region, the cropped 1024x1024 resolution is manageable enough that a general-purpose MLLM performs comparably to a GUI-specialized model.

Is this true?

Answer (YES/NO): NO